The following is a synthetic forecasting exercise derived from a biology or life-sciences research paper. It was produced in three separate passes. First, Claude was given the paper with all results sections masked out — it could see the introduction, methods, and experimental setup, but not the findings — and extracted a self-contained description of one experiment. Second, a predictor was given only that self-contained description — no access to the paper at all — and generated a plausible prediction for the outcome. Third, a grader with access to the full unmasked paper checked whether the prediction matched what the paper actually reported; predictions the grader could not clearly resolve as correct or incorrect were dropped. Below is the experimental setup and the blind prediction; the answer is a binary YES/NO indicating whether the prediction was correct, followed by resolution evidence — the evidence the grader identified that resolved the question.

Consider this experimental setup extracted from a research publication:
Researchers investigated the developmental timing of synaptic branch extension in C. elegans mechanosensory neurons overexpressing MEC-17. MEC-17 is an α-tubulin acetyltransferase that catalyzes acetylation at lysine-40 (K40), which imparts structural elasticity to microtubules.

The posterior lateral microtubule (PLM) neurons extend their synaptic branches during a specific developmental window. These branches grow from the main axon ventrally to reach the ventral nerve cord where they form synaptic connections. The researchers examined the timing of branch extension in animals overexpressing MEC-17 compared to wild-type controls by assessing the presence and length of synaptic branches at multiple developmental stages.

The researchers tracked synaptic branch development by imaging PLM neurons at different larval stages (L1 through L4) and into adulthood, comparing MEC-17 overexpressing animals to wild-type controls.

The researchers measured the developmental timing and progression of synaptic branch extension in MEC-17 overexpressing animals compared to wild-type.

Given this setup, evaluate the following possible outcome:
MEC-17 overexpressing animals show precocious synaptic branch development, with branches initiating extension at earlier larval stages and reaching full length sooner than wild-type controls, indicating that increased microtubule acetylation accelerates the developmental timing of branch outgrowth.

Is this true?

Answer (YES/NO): NO